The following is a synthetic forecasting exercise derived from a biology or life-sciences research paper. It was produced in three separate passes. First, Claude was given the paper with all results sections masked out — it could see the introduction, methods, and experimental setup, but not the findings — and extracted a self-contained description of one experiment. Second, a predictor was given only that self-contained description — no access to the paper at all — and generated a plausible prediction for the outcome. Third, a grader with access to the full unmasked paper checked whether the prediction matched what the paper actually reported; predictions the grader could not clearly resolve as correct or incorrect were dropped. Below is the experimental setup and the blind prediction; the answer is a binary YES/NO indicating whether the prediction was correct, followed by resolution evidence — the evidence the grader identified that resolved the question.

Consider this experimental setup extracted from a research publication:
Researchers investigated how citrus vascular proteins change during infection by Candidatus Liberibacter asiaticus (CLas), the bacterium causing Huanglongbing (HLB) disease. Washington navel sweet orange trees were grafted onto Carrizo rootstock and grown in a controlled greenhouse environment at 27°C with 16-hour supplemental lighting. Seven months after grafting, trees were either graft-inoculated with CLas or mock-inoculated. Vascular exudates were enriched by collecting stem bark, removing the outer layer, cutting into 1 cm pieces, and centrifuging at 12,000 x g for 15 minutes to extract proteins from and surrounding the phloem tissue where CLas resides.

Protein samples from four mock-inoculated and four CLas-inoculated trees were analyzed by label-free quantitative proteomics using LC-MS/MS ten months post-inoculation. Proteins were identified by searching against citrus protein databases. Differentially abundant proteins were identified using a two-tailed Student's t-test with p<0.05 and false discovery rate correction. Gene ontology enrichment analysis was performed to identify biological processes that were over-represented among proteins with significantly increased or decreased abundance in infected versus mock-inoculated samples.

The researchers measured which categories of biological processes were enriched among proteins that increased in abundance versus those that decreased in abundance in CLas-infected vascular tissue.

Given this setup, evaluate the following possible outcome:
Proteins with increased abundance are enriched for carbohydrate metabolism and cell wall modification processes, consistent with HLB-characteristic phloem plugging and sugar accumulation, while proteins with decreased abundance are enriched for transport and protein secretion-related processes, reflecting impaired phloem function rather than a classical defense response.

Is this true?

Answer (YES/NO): NO